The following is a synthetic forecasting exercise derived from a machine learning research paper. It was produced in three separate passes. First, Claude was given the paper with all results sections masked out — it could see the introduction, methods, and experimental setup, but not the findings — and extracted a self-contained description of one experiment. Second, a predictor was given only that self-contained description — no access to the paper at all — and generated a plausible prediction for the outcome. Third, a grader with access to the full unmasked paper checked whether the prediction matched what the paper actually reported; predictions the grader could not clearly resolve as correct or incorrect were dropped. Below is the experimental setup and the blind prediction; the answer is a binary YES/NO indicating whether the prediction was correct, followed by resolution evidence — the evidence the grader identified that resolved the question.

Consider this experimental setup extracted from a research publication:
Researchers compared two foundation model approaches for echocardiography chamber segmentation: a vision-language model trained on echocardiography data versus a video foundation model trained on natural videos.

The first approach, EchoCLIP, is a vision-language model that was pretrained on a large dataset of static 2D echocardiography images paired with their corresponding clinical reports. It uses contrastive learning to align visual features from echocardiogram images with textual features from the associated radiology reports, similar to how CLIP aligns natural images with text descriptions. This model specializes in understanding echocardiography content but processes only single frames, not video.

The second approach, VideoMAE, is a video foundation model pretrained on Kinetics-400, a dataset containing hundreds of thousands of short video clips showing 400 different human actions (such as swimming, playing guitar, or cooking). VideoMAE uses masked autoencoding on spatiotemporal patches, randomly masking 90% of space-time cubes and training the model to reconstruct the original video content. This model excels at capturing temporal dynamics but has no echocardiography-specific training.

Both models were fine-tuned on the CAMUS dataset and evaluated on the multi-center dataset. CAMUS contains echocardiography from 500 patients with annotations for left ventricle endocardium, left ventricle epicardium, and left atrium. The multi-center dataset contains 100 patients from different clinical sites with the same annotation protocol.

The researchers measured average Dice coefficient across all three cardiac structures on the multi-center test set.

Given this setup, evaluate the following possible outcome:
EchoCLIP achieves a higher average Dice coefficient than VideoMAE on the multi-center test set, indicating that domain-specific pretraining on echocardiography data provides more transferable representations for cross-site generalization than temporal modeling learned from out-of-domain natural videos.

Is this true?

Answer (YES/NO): NO